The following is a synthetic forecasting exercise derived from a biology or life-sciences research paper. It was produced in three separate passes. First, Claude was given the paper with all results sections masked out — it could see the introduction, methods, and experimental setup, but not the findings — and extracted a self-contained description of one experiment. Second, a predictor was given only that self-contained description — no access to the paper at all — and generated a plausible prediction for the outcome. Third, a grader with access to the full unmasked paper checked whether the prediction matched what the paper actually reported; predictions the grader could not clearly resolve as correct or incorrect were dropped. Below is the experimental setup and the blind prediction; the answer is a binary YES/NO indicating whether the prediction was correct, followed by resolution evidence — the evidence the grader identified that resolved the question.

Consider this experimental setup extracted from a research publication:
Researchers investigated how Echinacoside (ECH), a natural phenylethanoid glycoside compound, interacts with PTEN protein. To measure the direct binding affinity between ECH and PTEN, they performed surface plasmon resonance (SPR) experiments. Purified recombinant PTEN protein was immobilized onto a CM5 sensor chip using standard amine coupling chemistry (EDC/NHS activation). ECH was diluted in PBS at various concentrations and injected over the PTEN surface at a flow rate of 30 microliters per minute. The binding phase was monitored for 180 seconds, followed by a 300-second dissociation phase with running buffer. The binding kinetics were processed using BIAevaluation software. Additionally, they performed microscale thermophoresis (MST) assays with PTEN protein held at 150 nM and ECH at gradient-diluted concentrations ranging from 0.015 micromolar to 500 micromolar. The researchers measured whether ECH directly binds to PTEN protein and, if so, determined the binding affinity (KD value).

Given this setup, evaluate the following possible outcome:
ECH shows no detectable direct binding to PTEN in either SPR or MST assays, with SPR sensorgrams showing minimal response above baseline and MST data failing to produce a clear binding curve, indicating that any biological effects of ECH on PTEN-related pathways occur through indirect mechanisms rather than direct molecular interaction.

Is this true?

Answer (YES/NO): NO